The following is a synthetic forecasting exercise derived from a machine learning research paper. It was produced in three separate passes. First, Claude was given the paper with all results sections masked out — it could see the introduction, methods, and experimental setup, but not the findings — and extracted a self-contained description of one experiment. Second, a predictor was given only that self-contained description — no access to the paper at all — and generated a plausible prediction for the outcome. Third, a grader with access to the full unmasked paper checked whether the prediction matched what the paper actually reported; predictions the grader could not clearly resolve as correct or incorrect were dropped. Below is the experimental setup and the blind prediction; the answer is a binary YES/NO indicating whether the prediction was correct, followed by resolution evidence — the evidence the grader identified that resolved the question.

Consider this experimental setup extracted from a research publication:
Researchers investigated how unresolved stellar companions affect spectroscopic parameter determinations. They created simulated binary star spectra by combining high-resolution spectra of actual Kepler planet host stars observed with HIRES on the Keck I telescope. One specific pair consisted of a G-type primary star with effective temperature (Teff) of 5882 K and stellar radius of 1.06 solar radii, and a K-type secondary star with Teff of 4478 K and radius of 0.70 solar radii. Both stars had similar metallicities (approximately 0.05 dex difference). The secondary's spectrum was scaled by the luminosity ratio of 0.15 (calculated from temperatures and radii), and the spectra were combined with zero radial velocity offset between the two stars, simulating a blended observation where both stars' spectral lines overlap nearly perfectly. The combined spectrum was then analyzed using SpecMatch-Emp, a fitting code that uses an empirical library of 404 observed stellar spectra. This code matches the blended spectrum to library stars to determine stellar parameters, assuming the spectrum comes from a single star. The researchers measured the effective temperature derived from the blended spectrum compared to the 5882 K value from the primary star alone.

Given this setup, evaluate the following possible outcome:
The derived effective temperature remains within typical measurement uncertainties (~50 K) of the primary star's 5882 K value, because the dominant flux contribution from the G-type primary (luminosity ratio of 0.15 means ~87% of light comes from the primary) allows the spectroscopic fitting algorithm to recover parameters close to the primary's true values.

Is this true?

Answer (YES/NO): NO